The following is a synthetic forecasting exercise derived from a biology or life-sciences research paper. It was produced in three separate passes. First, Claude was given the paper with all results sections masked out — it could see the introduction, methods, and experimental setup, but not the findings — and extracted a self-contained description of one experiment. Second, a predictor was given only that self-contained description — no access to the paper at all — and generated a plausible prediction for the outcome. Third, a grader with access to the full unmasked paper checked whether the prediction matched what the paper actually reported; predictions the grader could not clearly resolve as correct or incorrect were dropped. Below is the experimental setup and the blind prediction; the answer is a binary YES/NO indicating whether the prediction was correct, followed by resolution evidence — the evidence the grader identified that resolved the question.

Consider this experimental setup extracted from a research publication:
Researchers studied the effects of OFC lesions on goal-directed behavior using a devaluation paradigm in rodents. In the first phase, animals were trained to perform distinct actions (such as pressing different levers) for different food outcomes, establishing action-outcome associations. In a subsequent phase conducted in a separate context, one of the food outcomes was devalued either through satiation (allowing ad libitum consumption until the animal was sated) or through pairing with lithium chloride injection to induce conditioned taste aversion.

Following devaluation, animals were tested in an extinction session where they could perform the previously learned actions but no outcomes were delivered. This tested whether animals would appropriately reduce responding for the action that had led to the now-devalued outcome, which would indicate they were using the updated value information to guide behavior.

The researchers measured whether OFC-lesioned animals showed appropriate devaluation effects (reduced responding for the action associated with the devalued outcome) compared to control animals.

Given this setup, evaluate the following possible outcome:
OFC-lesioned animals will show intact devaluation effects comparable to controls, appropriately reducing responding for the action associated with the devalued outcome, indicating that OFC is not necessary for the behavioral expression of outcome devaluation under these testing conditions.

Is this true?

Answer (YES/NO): NO